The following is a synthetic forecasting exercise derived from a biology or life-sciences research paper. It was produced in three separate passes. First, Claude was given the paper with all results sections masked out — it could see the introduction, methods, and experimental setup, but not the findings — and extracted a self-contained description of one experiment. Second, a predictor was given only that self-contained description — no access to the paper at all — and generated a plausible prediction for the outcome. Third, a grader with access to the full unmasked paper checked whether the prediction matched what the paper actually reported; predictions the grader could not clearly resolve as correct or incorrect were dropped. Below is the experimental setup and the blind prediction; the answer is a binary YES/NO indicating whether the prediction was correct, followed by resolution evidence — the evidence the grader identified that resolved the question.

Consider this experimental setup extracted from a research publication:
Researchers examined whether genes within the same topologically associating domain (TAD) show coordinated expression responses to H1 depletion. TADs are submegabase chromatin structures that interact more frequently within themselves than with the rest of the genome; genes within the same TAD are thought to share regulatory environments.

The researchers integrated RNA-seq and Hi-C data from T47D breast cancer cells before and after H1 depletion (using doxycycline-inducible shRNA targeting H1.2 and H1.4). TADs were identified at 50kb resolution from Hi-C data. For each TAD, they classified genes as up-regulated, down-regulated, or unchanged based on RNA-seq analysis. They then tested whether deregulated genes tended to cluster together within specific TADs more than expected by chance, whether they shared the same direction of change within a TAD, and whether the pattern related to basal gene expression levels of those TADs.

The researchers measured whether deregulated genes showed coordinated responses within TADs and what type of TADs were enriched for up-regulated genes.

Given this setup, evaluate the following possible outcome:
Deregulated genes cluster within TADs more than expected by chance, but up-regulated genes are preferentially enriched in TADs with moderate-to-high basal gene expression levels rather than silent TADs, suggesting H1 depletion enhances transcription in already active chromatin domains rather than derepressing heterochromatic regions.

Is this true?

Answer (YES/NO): NO